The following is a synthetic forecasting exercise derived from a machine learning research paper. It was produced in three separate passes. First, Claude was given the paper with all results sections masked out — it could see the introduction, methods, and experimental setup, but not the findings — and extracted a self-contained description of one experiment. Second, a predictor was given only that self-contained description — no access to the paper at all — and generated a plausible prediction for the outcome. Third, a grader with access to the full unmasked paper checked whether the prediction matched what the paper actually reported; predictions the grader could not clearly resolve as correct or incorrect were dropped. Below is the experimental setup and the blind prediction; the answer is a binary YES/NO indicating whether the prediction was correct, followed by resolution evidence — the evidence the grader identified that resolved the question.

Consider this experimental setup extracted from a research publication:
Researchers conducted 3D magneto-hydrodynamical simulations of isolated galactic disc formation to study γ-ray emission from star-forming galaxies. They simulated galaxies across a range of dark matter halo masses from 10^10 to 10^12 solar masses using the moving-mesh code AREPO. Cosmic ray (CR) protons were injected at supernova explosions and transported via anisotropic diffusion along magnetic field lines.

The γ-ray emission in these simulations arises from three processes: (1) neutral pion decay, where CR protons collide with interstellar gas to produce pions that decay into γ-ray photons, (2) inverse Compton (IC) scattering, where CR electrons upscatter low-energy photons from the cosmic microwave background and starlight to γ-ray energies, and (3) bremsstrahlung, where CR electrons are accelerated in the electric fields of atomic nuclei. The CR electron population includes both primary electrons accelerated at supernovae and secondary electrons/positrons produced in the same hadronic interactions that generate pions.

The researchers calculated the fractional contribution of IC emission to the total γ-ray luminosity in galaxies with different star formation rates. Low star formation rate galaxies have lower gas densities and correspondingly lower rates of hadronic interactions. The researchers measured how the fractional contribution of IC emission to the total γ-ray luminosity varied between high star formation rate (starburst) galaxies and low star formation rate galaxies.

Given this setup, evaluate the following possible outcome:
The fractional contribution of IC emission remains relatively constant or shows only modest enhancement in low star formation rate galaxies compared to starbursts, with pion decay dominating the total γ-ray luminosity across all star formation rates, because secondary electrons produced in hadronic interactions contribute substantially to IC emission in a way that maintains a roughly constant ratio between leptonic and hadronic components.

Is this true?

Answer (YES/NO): NO